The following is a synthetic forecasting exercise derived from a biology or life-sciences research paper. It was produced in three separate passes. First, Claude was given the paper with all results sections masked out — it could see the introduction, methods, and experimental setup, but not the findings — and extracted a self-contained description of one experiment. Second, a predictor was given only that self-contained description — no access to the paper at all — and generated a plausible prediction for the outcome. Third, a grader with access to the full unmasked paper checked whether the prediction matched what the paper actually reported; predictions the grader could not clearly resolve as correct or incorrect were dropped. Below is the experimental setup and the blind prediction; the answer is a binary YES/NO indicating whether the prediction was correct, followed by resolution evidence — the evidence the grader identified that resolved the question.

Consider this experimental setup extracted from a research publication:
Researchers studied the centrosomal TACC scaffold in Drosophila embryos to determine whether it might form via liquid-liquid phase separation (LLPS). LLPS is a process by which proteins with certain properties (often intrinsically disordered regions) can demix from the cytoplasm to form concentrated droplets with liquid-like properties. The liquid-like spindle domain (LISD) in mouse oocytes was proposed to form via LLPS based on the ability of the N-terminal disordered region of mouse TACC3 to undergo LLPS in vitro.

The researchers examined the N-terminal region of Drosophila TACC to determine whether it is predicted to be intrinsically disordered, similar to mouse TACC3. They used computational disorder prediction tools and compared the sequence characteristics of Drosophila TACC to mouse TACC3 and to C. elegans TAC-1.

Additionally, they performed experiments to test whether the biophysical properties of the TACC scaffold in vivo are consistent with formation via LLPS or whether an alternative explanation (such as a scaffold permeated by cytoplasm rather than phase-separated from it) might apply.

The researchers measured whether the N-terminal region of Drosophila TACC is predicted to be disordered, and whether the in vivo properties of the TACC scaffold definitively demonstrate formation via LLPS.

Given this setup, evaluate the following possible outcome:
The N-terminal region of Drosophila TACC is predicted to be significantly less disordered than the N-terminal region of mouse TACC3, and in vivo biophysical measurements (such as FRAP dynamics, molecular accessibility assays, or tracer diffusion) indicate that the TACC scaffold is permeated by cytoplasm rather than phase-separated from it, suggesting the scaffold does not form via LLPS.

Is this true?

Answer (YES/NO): NO